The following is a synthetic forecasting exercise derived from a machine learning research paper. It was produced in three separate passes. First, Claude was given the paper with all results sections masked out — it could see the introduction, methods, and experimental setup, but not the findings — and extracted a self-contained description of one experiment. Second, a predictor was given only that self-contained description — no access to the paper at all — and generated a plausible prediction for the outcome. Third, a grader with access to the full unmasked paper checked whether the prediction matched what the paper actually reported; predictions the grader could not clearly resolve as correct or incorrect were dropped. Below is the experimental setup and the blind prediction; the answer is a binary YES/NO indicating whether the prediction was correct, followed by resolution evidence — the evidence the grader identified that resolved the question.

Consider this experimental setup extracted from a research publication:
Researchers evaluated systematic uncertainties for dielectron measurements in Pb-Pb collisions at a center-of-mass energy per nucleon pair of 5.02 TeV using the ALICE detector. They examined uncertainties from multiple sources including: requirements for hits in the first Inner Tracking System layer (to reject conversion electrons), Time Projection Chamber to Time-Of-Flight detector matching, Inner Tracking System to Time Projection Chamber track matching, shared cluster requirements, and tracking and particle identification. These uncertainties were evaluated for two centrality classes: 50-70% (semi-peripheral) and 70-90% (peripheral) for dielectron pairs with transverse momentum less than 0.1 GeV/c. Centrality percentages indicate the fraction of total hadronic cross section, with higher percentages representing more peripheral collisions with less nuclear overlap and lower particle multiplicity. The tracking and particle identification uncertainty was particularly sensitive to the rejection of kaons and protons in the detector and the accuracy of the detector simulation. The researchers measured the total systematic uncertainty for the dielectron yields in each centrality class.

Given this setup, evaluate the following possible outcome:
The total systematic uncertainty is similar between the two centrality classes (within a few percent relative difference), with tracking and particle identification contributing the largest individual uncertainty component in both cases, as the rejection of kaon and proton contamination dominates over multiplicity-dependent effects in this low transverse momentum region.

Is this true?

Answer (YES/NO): NO